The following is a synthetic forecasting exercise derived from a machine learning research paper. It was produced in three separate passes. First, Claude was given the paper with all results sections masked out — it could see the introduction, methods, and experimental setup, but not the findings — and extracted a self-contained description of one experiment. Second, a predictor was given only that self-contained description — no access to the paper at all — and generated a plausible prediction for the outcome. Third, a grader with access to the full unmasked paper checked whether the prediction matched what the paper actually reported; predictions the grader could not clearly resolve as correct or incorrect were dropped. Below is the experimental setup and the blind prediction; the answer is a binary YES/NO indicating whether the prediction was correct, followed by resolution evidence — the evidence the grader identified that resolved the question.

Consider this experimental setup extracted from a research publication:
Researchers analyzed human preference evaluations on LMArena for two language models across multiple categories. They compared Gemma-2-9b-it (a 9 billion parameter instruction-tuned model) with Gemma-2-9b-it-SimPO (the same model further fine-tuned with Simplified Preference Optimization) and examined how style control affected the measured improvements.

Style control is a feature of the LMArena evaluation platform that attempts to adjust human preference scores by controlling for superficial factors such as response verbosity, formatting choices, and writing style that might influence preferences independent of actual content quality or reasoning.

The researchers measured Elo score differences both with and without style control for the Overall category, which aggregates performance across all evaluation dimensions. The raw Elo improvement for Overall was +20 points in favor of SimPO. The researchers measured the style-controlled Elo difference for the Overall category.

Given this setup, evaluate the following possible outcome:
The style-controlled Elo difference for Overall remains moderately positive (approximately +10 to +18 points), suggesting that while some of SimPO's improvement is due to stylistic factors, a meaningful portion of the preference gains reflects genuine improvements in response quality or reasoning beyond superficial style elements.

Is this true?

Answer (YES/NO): YES